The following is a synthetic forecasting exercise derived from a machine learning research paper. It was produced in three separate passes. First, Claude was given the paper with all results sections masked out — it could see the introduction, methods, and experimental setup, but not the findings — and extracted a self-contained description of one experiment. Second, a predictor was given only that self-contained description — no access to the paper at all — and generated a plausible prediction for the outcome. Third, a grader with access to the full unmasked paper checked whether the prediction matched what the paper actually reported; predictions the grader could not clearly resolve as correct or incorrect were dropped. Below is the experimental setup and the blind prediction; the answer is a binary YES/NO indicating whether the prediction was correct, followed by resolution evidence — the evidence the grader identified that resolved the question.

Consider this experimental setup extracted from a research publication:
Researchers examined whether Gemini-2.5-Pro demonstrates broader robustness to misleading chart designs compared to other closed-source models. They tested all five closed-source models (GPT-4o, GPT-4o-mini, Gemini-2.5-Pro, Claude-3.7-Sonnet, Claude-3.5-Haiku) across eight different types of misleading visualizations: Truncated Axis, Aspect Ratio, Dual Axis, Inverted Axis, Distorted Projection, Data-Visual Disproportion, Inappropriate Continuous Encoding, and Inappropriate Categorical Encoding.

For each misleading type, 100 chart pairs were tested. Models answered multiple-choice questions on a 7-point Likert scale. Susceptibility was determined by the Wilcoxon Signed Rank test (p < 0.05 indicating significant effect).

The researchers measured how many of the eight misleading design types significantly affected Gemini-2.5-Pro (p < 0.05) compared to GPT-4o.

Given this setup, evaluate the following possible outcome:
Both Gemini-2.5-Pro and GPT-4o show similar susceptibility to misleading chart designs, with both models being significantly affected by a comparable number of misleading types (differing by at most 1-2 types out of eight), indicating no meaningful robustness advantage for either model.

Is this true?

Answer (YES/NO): NO